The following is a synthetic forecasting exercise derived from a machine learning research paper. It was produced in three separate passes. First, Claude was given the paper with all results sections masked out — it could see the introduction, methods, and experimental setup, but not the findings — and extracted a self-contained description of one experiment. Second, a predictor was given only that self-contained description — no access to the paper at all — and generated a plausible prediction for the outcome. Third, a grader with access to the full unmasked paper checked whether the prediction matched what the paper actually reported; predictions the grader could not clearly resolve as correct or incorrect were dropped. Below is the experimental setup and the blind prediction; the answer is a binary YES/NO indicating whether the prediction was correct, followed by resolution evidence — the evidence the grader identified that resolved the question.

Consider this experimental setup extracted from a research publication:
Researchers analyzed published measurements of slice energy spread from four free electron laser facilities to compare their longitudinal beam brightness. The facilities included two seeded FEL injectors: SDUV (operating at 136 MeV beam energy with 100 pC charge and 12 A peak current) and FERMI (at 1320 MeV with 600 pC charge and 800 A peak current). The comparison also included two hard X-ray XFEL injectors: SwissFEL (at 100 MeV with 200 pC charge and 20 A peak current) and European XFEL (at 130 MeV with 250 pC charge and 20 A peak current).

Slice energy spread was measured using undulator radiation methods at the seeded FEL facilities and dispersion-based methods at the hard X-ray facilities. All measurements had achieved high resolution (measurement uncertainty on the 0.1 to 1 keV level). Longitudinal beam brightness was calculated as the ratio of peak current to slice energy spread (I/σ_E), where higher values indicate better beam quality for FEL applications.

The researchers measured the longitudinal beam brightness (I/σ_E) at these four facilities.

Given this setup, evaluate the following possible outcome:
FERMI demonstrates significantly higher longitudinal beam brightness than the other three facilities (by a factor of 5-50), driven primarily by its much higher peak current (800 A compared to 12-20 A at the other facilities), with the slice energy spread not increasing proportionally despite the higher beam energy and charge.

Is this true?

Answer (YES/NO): NO